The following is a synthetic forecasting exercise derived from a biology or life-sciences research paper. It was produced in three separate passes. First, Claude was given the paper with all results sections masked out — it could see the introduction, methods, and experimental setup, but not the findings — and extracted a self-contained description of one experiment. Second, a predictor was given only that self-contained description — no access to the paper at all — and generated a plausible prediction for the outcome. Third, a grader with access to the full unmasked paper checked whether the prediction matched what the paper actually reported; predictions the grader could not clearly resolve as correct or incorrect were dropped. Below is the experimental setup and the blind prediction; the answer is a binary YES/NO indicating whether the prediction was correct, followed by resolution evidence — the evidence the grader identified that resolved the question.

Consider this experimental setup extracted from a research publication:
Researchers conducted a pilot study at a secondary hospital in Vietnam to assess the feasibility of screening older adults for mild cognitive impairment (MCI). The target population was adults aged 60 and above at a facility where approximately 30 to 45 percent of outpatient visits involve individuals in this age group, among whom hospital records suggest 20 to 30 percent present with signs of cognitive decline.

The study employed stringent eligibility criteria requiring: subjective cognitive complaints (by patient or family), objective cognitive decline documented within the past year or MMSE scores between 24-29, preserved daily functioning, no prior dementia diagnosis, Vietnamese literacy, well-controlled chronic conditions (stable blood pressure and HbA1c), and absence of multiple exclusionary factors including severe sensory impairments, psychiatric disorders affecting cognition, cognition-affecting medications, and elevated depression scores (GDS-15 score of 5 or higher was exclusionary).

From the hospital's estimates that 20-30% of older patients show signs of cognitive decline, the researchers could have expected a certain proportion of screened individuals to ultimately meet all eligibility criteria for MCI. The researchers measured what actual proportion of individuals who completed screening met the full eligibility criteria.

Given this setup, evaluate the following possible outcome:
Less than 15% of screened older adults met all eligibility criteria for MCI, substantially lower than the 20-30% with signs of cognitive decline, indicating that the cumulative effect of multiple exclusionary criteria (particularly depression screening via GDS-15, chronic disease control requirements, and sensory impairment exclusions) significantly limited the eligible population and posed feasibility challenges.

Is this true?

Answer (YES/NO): NO